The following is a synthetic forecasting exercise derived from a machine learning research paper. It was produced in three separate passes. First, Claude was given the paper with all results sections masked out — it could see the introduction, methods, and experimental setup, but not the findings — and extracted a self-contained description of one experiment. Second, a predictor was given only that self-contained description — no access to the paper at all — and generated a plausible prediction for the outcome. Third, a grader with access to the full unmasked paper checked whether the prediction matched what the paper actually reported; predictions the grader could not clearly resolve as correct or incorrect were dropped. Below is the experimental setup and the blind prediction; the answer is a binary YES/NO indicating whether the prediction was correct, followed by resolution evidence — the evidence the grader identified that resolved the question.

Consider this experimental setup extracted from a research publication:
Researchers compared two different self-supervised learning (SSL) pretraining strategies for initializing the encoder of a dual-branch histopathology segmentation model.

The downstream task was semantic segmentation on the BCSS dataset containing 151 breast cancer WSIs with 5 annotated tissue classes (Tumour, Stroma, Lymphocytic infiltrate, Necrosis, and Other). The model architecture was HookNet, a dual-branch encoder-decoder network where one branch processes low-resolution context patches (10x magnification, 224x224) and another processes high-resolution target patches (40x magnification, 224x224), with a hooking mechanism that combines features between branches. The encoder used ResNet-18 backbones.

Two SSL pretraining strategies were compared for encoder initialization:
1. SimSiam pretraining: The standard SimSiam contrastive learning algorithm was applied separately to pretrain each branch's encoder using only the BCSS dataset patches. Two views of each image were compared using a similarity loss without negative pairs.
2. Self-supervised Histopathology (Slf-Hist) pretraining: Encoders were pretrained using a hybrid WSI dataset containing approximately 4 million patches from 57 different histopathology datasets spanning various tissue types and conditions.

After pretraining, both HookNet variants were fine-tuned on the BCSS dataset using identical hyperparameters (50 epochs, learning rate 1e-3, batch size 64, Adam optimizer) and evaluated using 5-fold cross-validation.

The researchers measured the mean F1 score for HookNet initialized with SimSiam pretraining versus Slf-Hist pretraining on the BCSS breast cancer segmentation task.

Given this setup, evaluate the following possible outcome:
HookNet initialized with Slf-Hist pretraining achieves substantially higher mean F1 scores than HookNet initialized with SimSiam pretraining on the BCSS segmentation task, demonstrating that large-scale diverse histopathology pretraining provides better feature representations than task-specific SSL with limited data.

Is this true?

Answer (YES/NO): NO